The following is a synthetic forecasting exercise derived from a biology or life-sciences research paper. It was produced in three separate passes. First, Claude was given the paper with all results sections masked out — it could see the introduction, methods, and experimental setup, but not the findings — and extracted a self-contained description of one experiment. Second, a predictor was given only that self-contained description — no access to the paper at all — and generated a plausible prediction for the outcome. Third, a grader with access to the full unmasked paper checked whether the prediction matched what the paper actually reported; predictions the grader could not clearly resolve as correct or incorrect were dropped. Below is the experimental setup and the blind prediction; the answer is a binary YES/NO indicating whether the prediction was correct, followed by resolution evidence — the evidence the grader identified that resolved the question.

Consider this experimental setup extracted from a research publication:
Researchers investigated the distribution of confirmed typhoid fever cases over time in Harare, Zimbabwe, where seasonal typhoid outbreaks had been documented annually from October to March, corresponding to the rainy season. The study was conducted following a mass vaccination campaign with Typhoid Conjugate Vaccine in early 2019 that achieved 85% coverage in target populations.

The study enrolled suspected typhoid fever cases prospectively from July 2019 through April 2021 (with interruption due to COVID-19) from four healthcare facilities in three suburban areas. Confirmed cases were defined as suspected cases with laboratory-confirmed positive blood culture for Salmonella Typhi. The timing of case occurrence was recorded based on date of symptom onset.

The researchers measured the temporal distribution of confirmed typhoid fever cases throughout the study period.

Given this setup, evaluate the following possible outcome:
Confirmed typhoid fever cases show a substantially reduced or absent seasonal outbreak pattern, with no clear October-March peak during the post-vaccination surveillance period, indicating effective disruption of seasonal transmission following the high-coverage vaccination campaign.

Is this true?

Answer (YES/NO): NO